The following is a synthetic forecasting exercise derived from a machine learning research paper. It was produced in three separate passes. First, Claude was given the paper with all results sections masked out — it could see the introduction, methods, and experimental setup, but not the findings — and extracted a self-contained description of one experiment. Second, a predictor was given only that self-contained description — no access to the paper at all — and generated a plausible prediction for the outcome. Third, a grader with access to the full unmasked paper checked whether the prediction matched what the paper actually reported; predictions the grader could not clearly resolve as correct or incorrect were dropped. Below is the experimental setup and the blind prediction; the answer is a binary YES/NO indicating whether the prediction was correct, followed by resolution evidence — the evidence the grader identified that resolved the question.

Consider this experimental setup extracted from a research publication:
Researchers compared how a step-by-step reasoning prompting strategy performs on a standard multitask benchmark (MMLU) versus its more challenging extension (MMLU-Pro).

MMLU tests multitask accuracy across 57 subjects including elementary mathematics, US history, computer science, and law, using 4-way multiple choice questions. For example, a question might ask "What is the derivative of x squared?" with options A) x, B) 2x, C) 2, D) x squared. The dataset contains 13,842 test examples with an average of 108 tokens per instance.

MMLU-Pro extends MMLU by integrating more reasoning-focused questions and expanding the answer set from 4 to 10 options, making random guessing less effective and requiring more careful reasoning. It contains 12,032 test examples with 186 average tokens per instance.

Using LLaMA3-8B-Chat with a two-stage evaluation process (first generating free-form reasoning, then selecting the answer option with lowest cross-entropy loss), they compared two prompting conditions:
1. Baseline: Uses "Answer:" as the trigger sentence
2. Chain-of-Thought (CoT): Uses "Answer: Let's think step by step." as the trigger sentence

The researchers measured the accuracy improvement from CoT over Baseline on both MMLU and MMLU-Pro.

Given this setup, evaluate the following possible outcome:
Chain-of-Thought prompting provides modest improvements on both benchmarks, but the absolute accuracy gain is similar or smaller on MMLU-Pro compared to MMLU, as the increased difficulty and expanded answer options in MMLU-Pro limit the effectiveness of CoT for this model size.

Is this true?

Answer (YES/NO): YES